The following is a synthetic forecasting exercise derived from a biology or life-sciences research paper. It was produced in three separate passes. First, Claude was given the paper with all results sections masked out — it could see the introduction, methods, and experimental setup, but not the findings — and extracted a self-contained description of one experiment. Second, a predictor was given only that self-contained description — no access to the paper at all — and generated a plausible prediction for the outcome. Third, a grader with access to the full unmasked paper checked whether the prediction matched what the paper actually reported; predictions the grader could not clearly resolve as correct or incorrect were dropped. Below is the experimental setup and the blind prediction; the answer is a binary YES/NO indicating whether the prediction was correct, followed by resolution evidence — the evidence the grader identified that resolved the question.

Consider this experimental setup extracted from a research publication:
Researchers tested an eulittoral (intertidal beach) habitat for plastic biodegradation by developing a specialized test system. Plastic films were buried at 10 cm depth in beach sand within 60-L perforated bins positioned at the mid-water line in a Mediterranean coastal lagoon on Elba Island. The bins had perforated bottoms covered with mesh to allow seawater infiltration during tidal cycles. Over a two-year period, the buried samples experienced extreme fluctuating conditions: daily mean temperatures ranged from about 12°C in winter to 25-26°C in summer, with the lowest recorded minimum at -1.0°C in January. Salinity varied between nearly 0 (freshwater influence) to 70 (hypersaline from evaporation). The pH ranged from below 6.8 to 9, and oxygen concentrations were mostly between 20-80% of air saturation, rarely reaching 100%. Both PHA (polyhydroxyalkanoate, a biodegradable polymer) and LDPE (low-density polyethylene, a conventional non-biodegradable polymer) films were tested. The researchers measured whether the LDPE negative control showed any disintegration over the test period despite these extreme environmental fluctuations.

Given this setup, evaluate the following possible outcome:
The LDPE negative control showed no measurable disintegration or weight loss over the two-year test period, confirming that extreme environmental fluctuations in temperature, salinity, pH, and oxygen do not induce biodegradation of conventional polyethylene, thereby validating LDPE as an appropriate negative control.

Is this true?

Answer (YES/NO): YES